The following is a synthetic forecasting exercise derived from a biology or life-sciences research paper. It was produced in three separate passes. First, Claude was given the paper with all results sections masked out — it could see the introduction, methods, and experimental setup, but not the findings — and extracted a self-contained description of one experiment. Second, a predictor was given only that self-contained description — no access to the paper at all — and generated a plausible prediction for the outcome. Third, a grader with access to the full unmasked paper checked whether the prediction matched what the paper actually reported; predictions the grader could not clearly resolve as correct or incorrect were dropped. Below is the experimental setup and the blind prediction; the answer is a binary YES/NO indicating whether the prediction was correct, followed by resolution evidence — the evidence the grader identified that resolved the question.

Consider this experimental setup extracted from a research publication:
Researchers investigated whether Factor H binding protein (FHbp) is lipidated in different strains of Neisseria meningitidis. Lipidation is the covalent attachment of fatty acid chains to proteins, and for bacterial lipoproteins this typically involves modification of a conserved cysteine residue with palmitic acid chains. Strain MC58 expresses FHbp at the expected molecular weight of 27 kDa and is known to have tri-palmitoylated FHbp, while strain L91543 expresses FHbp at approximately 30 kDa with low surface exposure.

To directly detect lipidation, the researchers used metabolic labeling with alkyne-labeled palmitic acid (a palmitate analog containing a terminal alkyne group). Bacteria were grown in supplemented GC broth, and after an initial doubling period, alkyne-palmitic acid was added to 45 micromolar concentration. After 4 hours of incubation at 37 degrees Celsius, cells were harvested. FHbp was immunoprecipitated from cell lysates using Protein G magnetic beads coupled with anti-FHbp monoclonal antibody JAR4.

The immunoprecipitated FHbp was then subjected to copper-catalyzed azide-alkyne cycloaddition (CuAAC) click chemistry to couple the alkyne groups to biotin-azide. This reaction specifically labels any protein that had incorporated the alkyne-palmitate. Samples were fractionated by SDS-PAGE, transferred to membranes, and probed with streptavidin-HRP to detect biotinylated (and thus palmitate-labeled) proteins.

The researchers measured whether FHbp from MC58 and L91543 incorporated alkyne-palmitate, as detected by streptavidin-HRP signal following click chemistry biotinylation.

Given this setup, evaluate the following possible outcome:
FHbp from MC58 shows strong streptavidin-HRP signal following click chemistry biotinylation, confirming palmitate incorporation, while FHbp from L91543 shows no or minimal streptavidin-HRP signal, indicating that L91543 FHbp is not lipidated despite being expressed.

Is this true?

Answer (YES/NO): YES